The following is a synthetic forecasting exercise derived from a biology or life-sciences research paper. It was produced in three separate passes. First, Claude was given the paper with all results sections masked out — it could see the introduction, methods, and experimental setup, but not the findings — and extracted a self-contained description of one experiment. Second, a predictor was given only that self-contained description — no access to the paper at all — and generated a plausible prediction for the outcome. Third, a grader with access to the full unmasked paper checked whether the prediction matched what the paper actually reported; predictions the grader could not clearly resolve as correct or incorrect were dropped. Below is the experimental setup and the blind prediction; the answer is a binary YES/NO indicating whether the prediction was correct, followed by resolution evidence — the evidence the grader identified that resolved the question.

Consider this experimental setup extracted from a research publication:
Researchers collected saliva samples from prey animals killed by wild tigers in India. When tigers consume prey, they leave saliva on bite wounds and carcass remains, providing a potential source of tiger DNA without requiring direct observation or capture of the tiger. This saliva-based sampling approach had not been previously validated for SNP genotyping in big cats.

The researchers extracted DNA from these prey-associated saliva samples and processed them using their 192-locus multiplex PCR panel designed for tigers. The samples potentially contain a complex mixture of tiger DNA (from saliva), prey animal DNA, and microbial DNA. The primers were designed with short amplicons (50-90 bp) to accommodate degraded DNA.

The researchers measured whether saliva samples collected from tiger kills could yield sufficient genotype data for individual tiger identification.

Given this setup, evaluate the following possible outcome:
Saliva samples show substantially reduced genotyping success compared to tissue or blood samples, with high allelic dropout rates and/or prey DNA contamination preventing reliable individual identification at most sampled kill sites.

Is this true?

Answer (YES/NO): NO